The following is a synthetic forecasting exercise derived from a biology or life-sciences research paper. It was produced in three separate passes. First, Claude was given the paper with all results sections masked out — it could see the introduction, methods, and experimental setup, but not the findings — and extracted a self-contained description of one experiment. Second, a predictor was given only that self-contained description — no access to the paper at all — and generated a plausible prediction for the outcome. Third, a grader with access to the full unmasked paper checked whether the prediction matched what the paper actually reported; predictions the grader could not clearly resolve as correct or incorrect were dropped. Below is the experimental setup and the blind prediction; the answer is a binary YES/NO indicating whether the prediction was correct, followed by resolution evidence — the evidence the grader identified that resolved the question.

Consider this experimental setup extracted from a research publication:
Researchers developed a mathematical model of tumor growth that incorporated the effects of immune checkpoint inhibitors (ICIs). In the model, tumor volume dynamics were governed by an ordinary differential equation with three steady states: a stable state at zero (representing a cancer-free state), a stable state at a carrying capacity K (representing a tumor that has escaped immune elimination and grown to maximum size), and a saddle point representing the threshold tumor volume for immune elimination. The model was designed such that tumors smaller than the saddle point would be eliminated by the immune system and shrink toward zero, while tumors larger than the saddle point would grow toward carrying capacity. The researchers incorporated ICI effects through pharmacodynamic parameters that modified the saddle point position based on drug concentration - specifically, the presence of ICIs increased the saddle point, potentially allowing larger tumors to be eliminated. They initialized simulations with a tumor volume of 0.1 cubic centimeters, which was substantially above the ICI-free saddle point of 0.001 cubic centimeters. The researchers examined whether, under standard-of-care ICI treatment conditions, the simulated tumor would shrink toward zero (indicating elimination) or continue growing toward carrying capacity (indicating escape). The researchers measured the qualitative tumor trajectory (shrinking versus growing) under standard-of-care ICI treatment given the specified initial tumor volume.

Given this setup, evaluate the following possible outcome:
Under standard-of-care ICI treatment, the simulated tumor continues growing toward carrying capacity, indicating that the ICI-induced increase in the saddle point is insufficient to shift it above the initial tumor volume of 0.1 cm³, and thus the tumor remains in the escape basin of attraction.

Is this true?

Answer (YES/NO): YES